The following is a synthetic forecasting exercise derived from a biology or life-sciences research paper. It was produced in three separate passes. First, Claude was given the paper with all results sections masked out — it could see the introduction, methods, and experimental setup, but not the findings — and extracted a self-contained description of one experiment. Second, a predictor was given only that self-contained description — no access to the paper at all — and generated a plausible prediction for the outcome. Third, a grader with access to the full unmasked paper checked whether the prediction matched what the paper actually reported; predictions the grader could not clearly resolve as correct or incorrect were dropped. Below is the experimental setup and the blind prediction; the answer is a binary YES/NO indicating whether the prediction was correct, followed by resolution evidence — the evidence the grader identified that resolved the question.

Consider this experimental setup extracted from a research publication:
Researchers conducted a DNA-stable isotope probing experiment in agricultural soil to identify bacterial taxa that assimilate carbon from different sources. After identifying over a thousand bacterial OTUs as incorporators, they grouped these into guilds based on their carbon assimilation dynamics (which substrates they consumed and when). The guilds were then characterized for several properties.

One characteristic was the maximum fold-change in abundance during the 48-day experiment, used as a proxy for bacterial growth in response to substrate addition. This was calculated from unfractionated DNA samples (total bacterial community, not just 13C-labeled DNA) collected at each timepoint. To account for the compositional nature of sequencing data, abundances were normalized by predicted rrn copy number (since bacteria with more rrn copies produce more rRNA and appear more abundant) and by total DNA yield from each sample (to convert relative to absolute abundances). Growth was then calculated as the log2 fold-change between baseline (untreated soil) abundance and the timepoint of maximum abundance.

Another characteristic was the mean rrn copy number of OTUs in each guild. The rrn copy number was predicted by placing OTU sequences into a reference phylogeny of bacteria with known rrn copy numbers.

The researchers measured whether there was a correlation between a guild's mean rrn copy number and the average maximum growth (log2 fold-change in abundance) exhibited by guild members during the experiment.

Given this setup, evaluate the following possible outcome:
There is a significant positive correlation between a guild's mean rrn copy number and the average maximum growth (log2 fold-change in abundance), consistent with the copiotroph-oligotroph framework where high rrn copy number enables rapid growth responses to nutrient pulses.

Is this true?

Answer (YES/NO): YES